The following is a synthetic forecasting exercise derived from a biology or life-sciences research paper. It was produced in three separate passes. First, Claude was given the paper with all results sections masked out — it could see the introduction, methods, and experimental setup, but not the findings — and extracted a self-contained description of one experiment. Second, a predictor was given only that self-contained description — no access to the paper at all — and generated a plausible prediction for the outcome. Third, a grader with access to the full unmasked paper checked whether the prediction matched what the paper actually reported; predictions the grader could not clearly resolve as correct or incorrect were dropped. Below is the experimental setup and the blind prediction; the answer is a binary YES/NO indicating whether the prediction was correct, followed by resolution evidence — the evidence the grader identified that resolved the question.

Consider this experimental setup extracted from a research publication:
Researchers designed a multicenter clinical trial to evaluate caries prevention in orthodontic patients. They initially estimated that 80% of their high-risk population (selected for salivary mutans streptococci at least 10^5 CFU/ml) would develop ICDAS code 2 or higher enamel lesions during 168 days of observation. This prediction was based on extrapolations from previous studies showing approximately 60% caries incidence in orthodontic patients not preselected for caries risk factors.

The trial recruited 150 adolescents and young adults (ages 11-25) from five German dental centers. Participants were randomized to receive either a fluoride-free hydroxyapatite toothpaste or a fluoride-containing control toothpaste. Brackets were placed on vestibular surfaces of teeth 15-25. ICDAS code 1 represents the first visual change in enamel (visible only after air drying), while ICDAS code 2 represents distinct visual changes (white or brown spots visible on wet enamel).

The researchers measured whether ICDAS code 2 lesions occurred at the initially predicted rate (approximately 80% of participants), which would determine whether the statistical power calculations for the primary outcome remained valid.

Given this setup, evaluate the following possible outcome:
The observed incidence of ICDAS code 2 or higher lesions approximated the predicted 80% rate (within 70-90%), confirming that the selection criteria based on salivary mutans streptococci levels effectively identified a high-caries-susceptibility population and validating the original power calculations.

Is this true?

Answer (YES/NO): NO